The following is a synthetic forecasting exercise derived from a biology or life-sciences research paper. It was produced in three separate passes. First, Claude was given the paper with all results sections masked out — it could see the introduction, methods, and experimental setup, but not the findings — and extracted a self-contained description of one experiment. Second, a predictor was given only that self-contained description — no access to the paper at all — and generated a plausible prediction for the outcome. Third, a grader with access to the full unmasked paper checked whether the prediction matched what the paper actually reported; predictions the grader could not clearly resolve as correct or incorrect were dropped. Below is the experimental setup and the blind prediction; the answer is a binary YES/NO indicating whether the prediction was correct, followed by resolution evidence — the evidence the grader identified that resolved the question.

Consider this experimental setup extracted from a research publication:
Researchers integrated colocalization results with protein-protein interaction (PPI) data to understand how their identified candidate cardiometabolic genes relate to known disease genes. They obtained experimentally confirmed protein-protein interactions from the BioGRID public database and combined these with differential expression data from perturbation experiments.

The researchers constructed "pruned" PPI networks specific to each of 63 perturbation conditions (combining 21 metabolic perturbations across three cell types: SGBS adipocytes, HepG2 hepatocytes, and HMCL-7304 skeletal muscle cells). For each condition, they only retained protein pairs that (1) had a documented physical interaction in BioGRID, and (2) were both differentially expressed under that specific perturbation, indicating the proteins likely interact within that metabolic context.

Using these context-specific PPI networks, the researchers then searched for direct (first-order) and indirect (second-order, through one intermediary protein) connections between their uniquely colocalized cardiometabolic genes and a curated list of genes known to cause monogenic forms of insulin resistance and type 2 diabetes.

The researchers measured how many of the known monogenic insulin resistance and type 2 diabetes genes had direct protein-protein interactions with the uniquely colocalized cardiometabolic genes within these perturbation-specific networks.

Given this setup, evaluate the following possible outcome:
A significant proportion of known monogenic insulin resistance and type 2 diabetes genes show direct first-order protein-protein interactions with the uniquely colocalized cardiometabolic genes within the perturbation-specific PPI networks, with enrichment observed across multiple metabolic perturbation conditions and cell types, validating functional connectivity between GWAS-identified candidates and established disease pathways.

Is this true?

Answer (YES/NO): NO